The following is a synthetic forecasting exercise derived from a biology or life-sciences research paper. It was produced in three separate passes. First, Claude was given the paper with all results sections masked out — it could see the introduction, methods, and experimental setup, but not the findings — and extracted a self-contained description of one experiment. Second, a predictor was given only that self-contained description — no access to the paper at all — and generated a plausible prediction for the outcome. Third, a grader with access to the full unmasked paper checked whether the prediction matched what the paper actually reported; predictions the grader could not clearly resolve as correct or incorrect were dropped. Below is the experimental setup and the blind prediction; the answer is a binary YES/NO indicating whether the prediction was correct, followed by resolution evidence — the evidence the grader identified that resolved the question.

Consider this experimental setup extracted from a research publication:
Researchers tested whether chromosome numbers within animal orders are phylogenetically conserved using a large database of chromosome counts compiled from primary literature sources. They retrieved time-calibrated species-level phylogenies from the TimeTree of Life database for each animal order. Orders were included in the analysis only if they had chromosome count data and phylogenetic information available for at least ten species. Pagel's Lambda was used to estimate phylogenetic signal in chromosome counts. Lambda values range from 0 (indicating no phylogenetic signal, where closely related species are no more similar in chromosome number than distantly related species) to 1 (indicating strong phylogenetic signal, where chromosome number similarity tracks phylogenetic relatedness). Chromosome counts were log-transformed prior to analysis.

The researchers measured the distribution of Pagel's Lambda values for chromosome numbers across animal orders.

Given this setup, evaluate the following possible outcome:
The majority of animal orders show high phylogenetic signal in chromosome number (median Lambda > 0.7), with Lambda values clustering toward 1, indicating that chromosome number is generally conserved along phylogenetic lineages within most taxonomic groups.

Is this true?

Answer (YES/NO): NO